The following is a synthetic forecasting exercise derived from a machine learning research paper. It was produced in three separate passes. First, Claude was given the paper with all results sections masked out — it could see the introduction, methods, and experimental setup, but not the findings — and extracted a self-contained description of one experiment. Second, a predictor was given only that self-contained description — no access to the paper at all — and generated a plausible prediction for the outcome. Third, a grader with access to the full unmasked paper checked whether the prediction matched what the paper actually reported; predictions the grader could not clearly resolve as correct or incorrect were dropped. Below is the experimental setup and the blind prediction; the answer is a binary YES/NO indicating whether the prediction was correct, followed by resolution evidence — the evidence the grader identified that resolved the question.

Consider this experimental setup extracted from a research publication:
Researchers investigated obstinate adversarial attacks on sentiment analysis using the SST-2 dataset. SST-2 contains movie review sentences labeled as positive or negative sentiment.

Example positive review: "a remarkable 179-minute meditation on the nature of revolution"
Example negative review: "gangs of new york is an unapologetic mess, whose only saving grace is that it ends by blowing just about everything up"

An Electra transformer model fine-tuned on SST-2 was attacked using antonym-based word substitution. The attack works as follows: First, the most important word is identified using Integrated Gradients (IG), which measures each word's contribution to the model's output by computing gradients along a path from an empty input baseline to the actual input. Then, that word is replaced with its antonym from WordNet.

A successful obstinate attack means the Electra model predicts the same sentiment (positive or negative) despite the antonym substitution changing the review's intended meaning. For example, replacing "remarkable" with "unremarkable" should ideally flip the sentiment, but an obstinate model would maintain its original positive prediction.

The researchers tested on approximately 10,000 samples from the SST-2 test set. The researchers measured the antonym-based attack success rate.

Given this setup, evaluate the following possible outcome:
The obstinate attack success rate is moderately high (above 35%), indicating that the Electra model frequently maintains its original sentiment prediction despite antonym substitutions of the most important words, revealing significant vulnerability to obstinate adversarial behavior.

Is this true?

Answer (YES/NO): YES